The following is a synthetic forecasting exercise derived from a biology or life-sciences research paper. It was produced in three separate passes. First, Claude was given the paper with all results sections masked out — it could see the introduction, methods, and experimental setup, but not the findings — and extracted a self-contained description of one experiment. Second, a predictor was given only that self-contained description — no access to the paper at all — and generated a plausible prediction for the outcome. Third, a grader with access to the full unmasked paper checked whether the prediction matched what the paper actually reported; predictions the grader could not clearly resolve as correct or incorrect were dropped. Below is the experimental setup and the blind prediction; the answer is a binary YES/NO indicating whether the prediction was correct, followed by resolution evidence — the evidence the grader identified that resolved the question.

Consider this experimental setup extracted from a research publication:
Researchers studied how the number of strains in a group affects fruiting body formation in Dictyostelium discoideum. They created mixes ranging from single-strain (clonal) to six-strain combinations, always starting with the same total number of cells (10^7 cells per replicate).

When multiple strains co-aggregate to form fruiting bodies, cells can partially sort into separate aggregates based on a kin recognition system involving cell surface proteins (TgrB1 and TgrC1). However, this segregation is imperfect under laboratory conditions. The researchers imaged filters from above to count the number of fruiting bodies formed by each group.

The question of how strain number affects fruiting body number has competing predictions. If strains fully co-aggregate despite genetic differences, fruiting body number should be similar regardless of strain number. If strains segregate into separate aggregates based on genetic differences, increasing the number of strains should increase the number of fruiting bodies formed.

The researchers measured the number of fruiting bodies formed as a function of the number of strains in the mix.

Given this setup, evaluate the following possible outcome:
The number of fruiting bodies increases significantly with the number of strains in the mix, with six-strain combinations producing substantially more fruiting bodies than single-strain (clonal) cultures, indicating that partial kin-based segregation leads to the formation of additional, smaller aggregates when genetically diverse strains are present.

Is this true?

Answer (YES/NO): YES